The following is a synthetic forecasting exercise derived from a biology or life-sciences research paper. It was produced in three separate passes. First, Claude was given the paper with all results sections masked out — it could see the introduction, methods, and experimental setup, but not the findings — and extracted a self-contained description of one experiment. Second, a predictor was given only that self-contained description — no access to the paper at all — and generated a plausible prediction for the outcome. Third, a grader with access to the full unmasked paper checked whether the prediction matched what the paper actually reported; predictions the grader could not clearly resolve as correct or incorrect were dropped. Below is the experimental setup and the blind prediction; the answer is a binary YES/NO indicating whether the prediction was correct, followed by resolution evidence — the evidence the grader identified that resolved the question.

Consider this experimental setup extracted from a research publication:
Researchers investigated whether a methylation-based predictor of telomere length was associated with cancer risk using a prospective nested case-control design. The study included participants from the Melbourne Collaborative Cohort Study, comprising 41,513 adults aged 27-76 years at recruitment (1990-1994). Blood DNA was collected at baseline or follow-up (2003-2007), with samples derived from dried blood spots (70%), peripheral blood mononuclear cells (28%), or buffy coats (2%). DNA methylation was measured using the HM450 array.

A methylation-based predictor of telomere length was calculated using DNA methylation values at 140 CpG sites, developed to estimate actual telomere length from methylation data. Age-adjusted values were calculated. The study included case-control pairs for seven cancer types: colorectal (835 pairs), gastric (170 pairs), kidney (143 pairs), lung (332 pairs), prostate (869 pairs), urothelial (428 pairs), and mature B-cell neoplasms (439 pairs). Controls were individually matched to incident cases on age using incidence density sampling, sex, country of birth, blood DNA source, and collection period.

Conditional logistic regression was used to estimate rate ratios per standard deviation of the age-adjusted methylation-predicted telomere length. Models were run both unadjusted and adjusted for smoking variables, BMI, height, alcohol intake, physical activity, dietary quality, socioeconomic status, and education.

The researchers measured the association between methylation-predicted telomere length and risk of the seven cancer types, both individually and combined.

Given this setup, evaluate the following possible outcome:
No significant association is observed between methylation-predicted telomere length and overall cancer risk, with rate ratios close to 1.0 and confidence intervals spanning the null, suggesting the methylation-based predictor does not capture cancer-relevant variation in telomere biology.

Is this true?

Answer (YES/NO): YES